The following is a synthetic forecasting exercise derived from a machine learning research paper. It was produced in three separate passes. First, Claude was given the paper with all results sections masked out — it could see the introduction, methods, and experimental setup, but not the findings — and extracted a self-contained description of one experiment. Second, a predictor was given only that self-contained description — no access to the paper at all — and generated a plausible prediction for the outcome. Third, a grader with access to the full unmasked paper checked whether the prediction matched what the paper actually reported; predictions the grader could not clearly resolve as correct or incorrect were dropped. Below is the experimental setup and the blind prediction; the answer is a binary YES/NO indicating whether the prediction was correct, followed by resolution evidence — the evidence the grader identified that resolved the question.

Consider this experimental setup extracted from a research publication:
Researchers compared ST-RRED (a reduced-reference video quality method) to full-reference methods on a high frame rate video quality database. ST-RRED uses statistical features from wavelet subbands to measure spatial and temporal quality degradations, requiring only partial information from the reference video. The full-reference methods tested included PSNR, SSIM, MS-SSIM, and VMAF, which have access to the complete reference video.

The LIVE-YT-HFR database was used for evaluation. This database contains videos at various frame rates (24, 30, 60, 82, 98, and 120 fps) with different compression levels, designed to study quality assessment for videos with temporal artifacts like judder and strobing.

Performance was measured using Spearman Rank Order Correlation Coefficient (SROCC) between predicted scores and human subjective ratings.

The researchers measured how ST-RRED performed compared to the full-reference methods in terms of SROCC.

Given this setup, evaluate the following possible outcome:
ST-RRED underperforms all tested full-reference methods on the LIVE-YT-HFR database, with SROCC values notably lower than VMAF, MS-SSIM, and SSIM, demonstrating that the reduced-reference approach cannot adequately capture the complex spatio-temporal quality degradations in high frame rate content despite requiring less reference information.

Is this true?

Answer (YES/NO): NO